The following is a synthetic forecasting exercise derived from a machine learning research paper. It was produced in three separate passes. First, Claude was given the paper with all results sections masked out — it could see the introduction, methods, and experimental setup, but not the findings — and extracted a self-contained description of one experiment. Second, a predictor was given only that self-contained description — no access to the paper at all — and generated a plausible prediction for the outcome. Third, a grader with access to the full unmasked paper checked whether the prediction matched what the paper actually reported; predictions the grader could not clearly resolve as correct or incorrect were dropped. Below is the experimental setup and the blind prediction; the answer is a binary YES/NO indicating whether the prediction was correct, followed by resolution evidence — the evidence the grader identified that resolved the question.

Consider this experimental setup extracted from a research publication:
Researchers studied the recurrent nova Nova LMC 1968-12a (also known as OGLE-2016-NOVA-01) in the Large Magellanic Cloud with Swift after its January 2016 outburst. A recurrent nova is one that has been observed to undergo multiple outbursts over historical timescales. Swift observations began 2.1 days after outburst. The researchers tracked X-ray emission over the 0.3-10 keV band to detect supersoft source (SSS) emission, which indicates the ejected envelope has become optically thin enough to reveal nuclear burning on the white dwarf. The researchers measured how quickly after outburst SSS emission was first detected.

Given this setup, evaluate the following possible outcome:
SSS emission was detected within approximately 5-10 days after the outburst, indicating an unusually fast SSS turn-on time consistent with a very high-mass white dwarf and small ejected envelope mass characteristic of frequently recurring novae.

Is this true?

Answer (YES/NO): YES